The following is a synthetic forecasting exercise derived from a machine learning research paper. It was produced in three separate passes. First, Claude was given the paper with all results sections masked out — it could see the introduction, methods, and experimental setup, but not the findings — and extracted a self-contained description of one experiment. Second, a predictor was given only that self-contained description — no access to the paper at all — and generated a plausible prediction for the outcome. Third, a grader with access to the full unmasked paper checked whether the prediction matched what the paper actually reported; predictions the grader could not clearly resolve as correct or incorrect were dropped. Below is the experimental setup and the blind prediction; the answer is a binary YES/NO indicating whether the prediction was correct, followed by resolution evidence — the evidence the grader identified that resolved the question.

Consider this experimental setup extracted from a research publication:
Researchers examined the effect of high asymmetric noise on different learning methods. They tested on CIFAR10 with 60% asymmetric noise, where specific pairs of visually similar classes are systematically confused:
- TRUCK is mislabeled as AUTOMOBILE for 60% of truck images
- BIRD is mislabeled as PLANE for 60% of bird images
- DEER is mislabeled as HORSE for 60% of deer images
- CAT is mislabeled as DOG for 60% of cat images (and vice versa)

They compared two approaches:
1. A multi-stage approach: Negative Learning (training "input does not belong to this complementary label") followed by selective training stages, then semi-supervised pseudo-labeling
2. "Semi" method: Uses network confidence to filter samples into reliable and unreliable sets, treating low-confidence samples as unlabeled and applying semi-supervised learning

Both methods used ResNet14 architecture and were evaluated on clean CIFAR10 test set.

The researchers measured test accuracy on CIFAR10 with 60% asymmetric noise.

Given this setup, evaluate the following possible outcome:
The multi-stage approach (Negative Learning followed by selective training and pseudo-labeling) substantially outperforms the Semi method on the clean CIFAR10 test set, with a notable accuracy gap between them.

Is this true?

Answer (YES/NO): NO